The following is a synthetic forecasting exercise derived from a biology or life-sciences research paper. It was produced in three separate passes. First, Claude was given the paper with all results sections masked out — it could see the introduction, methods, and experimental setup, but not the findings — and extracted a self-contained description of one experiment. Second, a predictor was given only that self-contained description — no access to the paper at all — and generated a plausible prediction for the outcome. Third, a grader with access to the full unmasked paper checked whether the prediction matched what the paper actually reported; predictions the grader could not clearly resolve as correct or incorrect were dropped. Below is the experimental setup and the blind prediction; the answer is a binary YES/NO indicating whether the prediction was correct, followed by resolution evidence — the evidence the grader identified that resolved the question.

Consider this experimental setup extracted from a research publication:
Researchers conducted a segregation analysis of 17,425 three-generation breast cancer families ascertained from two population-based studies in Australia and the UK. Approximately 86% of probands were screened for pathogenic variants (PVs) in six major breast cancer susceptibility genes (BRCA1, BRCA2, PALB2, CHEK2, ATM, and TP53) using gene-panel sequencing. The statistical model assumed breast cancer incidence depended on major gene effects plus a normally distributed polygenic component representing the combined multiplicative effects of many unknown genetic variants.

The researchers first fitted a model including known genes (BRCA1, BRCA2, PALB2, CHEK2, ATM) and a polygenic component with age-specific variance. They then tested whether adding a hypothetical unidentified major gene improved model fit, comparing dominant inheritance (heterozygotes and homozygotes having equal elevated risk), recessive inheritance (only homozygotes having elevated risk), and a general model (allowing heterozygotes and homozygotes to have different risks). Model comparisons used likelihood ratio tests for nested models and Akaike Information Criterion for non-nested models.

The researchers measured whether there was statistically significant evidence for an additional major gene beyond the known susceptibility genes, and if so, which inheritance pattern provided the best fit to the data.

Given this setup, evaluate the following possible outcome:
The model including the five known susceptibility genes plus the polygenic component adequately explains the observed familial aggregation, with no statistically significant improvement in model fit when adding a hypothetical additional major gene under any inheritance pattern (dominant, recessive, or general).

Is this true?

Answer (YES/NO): NO